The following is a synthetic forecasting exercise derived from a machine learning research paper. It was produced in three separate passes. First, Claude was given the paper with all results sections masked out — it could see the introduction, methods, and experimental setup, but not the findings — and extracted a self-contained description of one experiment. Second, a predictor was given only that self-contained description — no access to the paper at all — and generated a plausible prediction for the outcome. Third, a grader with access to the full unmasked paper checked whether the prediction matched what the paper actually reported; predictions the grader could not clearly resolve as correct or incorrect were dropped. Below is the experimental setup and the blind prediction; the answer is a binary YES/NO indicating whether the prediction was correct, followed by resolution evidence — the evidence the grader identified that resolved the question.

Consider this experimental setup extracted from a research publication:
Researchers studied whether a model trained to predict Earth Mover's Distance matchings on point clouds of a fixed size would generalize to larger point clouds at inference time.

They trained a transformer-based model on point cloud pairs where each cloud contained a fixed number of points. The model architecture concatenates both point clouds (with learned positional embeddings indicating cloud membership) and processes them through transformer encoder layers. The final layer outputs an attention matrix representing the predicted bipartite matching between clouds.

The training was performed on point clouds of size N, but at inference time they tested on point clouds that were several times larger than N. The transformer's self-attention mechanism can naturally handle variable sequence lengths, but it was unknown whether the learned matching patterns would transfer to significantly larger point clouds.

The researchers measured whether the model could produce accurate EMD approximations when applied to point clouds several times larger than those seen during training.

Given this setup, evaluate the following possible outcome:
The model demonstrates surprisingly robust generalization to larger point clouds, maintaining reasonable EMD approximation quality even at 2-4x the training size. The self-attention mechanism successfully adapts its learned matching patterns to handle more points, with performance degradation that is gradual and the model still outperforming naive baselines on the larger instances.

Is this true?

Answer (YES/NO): YES